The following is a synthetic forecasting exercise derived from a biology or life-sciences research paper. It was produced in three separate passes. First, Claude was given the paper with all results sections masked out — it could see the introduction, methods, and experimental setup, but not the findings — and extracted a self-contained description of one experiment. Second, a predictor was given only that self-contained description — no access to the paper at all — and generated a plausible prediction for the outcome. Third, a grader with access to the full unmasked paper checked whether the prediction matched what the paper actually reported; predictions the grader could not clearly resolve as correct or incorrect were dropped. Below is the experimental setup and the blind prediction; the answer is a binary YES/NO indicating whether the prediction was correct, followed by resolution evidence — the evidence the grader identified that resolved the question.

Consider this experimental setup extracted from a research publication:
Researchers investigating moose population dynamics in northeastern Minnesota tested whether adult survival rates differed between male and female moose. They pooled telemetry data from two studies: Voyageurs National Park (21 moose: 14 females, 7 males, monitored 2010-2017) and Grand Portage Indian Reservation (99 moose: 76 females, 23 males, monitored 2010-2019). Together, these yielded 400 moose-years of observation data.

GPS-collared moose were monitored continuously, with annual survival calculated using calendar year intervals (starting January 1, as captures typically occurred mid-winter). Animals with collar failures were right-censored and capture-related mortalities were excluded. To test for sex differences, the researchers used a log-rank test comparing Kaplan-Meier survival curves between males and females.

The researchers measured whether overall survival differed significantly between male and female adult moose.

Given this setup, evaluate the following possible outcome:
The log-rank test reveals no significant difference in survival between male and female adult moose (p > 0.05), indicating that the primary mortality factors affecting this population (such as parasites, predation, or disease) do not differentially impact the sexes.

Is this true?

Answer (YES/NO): YES